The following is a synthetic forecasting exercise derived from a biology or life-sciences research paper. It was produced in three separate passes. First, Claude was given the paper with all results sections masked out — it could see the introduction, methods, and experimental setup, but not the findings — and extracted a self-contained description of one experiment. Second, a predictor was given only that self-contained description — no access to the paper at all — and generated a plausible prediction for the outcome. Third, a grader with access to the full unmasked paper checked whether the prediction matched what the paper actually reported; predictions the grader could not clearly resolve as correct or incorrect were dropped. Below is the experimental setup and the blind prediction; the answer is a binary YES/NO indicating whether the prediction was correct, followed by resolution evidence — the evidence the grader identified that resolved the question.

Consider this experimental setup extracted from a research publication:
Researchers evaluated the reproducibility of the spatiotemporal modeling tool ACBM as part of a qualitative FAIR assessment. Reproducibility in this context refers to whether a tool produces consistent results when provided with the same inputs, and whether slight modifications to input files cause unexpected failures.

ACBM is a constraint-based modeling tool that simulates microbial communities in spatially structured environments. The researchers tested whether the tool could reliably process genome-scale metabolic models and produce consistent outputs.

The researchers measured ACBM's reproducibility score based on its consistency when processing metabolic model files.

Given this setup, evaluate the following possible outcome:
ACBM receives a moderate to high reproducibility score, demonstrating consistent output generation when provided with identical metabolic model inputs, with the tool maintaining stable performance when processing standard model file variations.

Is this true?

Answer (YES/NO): NO